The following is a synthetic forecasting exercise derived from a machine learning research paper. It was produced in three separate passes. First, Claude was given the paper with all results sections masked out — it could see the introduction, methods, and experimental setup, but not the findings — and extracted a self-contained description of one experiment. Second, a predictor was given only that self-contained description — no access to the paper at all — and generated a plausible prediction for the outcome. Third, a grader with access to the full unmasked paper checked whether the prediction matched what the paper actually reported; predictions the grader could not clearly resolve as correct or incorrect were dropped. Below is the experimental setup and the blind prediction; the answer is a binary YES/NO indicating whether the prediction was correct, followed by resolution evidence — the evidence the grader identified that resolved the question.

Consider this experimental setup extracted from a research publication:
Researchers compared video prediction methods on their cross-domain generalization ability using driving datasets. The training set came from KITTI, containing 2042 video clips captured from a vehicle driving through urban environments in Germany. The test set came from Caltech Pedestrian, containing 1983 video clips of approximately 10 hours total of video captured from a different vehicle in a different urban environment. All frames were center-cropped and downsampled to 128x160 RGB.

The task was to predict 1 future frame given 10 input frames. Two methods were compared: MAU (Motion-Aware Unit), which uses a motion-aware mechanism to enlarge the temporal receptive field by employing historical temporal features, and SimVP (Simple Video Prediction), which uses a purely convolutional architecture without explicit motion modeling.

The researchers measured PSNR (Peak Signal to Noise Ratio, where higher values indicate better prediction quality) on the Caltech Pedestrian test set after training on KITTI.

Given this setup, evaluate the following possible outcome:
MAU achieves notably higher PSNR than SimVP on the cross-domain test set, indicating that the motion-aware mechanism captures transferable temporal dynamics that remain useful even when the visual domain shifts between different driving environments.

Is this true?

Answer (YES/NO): NO